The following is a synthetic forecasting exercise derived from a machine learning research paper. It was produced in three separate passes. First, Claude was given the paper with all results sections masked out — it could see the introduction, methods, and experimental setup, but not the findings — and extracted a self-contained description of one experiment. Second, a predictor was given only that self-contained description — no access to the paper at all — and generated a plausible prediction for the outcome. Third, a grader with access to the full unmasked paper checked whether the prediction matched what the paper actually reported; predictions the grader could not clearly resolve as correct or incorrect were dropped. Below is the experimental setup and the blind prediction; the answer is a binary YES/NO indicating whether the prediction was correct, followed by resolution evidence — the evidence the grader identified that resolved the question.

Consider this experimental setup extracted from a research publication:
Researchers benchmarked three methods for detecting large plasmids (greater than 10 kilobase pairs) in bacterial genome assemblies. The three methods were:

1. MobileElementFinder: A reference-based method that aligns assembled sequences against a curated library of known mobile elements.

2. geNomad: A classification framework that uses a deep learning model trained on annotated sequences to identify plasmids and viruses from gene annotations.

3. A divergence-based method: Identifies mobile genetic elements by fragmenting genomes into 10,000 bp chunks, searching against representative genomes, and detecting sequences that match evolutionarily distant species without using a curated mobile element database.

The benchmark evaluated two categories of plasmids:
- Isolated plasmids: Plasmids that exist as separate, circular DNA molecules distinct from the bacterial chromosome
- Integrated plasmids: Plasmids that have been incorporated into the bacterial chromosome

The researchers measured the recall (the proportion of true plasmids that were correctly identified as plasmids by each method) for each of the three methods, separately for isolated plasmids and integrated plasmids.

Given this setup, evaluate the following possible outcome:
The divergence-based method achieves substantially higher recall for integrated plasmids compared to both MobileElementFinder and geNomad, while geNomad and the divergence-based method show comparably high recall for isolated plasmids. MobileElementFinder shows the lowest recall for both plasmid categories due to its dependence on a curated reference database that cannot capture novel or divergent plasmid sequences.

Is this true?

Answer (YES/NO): NO